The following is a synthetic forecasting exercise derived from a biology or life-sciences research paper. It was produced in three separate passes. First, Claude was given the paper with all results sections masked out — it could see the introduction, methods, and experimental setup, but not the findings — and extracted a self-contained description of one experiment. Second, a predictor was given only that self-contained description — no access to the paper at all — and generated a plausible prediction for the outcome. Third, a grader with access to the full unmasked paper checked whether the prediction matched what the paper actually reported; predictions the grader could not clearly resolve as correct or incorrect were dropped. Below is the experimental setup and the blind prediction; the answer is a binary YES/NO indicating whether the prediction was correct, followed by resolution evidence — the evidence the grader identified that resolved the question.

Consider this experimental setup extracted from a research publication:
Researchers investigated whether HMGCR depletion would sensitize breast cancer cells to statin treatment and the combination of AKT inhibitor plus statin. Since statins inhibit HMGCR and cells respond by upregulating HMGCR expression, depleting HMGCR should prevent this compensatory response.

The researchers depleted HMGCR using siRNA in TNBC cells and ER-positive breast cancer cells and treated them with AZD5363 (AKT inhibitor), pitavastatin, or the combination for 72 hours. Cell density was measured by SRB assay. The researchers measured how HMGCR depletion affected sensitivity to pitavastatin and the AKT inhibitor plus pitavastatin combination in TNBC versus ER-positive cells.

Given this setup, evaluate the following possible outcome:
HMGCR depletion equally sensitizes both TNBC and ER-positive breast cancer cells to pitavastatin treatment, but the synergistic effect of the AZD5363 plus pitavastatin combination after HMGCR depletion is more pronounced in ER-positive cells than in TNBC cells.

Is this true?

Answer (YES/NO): NO